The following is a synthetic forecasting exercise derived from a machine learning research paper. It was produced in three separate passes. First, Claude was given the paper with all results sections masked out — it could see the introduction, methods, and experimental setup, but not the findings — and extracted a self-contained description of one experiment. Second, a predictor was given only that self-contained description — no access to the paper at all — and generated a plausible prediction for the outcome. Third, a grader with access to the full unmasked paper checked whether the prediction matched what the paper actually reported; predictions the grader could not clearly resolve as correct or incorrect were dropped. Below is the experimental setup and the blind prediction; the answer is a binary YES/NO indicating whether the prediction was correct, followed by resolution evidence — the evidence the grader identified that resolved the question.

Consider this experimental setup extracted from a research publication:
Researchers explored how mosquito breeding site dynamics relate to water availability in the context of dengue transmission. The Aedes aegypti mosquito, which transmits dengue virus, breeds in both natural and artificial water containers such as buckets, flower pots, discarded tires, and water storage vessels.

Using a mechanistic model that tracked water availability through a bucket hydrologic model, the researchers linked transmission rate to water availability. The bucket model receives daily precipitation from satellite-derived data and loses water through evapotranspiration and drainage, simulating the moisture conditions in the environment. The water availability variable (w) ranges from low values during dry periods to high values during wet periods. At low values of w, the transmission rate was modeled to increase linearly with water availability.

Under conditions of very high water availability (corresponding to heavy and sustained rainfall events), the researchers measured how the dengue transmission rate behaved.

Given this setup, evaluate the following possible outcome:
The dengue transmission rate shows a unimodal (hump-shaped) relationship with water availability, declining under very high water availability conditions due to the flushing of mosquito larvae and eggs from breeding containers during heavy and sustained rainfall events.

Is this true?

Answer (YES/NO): NO